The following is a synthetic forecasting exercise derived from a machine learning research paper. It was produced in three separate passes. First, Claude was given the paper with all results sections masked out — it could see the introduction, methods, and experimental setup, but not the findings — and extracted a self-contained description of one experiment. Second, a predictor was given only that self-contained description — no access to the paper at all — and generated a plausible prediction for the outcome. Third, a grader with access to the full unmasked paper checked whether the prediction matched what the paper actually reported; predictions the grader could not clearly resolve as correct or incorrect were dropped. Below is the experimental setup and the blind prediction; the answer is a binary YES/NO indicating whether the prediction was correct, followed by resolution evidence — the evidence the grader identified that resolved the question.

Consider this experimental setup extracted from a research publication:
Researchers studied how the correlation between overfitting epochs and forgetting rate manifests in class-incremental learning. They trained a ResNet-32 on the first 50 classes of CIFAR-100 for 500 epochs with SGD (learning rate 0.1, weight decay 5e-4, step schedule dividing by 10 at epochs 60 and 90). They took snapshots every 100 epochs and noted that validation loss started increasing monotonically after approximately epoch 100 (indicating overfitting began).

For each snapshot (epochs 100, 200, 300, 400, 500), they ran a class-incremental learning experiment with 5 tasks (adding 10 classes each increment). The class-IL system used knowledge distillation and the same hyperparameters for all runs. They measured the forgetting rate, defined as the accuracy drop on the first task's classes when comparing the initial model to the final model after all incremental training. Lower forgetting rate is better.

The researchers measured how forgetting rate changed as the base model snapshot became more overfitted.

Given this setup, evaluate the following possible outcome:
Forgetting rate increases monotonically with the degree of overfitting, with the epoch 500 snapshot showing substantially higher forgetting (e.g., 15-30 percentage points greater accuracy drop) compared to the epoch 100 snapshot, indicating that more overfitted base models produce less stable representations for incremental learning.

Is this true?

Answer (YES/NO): NO